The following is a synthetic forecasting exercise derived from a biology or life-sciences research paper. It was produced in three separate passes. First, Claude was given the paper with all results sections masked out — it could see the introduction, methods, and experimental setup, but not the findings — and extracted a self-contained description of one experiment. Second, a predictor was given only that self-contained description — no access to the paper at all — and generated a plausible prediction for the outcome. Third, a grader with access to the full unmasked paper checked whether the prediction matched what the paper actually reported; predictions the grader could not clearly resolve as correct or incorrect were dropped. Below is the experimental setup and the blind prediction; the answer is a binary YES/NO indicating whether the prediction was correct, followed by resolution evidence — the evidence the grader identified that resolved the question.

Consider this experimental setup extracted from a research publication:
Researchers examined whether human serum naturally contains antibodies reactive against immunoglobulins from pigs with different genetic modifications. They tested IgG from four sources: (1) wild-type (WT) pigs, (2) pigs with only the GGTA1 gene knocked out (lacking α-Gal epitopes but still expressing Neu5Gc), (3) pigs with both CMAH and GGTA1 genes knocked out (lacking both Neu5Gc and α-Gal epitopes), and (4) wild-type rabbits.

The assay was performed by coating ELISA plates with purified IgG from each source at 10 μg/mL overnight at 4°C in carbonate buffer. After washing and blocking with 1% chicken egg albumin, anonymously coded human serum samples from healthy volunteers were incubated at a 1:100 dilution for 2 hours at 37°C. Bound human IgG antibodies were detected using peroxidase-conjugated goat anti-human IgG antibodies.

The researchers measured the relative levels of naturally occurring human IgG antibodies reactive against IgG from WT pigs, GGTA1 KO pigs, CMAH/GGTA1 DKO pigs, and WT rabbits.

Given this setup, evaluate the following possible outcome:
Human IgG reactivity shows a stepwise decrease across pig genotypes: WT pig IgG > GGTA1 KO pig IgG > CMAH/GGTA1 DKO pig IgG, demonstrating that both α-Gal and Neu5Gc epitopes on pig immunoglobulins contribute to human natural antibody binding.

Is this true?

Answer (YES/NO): NO